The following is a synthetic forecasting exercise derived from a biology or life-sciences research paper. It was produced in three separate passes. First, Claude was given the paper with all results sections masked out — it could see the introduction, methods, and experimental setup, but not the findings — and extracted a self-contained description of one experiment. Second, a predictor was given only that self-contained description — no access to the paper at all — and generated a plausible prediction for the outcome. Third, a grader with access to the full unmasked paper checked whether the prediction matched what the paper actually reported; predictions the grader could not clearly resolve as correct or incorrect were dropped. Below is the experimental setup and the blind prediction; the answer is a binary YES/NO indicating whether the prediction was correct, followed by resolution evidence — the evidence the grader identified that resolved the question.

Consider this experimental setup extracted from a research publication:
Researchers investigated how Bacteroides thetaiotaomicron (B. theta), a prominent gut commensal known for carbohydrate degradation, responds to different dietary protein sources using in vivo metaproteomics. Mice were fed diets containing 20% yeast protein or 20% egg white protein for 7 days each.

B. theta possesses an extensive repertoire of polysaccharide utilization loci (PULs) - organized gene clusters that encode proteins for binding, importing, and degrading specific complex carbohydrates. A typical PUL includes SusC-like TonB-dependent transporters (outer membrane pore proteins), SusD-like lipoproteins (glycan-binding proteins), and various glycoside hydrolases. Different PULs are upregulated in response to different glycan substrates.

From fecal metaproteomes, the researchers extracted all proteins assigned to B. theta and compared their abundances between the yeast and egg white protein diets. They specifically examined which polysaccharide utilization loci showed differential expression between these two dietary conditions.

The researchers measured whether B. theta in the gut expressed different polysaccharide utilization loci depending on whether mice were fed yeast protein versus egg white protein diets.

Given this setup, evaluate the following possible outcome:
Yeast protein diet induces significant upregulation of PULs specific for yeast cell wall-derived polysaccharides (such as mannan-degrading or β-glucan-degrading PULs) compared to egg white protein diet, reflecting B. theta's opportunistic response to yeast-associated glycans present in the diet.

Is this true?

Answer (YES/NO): YES